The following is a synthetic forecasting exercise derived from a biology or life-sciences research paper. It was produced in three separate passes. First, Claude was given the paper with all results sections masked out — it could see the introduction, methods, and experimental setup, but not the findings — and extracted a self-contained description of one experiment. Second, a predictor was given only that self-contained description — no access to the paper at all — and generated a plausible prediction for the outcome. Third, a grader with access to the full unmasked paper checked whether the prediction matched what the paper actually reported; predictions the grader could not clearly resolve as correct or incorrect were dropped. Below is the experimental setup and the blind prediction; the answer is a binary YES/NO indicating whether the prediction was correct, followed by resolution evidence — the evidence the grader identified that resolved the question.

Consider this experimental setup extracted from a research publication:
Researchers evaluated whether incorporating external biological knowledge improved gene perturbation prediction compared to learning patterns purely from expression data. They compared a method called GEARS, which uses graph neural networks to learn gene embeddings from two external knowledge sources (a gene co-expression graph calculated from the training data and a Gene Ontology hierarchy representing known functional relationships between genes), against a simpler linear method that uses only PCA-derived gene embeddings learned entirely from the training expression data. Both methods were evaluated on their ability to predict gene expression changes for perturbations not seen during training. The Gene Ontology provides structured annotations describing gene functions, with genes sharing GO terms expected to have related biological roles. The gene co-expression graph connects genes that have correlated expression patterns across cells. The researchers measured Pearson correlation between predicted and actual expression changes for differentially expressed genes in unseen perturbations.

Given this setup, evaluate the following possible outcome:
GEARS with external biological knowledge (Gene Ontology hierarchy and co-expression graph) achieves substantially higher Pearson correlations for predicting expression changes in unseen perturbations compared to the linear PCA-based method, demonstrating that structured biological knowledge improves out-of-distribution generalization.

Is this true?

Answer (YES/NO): YES